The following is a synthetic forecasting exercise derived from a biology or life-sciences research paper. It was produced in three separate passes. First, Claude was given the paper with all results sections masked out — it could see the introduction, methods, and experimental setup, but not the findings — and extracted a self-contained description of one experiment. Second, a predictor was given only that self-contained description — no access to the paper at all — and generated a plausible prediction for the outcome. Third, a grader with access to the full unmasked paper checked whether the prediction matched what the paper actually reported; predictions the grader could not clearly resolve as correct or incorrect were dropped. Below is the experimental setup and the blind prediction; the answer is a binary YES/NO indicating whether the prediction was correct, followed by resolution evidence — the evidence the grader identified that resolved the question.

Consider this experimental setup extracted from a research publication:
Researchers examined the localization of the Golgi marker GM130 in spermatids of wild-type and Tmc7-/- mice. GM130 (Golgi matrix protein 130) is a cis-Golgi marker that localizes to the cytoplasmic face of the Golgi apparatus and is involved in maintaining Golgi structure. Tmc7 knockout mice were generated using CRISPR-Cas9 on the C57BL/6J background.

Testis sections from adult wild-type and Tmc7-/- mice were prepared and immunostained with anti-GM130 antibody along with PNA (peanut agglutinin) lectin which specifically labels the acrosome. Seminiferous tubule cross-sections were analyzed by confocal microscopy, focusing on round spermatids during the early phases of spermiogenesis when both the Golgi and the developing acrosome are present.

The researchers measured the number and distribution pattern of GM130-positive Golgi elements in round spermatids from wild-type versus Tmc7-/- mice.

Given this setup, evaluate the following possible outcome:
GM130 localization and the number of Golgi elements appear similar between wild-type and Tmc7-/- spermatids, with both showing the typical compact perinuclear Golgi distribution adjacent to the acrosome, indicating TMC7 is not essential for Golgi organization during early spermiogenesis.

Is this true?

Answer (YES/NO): NO